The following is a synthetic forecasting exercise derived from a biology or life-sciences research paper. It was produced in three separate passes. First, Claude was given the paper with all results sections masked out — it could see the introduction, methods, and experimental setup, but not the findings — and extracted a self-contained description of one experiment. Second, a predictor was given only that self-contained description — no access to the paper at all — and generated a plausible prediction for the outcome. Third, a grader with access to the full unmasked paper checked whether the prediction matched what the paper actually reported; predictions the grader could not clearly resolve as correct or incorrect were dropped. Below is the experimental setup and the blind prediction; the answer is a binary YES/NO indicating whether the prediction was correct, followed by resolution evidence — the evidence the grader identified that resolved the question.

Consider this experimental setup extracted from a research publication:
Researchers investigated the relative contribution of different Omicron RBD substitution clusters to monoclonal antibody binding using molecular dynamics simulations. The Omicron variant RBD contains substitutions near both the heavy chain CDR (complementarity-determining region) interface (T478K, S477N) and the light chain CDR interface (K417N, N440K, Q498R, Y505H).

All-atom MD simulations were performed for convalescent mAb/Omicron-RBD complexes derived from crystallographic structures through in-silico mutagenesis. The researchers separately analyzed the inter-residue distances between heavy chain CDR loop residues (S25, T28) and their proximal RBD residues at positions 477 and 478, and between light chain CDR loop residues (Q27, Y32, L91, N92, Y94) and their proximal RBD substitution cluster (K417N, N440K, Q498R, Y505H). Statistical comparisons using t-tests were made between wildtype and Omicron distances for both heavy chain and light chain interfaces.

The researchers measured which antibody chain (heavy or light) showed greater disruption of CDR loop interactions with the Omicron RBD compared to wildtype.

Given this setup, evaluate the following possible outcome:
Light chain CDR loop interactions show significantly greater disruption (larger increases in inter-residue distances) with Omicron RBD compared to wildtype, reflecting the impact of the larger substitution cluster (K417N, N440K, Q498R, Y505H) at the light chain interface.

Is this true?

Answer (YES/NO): YES